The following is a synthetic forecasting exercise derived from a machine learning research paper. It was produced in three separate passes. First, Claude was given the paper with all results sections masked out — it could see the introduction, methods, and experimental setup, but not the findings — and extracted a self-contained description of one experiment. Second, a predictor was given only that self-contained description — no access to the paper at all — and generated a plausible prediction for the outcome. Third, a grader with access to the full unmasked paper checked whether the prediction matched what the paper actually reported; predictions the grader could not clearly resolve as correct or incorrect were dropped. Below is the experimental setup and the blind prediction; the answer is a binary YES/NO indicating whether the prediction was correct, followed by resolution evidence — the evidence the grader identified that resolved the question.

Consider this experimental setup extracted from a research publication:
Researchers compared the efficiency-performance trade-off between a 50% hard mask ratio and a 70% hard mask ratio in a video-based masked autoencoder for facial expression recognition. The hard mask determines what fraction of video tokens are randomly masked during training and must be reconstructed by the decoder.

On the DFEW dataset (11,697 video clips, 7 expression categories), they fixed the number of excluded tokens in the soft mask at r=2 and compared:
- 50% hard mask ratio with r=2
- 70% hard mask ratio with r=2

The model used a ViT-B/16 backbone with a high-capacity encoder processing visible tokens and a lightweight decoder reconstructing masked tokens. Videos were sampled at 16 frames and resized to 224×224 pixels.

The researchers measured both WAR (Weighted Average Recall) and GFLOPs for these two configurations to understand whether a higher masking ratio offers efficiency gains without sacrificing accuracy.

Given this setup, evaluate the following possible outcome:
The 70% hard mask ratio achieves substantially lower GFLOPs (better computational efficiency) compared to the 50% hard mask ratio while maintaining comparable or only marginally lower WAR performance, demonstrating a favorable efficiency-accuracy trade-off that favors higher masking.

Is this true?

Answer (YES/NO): NO